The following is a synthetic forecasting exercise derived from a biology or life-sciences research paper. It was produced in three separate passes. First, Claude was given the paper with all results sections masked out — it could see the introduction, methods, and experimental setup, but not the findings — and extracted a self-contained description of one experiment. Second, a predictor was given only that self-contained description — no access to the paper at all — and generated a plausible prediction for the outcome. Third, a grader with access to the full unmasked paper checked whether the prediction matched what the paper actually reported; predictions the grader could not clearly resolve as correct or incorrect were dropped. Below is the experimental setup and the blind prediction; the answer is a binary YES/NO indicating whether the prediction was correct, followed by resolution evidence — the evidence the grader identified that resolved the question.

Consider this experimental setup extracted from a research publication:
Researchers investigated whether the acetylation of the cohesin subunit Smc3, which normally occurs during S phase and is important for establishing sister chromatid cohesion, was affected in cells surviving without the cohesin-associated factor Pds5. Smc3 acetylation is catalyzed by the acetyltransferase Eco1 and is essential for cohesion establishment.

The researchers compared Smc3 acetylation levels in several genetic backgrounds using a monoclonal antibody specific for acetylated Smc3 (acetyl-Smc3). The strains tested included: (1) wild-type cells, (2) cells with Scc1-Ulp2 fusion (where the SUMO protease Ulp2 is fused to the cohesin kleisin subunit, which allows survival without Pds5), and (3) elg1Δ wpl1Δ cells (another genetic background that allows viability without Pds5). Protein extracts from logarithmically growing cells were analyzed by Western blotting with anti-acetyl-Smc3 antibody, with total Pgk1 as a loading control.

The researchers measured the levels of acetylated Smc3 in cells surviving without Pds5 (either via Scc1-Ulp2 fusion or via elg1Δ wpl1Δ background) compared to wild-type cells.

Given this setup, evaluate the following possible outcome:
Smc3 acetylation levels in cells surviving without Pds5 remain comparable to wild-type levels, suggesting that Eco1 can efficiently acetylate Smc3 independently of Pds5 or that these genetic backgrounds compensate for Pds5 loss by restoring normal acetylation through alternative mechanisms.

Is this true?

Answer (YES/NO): NO